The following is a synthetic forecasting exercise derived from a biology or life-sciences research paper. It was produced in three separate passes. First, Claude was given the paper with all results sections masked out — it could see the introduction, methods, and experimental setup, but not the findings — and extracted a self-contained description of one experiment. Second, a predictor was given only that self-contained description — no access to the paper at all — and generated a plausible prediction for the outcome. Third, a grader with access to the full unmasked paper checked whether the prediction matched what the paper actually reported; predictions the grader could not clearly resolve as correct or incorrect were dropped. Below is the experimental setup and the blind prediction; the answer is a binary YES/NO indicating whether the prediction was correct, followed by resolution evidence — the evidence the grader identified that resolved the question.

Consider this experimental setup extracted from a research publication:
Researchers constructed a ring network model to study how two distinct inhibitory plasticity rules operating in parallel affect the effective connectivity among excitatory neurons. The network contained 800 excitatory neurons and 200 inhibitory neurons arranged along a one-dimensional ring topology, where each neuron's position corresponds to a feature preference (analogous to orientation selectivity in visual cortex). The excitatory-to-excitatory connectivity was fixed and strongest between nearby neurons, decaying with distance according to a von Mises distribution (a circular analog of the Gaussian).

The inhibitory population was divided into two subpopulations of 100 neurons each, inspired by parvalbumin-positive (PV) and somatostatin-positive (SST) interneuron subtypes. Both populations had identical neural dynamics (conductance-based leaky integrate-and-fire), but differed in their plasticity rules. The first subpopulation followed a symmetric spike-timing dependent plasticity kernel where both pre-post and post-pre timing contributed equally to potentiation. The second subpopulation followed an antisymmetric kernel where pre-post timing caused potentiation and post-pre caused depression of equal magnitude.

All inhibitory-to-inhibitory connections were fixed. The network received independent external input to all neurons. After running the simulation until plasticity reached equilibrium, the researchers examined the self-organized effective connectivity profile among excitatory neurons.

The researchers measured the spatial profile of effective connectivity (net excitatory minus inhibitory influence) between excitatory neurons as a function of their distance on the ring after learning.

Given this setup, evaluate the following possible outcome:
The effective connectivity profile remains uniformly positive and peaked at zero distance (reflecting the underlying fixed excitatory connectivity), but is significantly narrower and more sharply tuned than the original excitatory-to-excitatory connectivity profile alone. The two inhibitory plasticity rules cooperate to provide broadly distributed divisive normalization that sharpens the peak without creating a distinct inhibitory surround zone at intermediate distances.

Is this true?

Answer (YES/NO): NO